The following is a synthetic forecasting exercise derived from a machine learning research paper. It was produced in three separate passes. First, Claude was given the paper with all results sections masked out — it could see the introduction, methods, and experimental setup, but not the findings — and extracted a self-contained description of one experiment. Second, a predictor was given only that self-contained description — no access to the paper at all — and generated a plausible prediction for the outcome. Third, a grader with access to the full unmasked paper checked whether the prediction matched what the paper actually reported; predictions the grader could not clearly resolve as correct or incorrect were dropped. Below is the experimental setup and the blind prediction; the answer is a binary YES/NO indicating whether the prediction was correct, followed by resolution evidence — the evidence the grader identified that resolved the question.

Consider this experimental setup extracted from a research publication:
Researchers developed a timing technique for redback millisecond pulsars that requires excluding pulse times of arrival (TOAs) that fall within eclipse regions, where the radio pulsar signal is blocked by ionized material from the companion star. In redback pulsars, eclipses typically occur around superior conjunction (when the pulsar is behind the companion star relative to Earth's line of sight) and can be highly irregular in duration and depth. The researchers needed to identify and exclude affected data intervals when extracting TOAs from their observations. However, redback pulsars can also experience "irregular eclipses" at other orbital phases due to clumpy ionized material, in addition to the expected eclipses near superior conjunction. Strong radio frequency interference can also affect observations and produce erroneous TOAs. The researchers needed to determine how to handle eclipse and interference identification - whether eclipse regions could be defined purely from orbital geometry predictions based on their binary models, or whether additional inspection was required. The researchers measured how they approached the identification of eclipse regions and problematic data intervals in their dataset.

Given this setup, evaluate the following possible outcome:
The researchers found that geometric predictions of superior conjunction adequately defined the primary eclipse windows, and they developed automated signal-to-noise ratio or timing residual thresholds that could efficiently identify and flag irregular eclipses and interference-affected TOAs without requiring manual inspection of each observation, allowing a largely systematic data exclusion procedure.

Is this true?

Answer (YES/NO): NO